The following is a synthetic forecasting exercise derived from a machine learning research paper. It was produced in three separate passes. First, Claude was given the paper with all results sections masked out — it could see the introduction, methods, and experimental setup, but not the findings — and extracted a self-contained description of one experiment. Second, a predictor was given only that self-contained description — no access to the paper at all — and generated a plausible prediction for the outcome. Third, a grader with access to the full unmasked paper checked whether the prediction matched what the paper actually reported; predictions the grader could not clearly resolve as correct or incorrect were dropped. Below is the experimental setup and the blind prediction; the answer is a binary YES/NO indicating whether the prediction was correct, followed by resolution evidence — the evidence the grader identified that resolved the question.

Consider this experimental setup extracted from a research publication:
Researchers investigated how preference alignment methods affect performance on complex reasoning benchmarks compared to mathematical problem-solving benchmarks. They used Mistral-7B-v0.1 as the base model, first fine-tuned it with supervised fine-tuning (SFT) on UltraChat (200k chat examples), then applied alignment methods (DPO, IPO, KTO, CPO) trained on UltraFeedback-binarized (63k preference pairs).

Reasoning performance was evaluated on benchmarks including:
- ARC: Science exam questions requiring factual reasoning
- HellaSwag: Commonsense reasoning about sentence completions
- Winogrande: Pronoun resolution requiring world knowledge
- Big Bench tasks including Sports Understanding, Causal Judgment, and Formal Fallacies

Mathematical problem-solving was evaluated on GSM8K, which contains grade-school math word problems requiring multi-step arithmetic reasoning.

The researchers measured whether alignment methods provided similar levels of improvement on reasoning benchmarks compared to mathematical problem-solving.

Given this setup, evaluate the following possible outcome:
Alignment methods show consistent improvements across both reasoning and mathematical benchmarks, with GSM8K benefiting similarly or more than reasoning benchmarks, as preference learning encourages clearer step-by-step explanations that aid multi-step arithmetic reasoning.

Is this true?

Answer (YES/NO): NO